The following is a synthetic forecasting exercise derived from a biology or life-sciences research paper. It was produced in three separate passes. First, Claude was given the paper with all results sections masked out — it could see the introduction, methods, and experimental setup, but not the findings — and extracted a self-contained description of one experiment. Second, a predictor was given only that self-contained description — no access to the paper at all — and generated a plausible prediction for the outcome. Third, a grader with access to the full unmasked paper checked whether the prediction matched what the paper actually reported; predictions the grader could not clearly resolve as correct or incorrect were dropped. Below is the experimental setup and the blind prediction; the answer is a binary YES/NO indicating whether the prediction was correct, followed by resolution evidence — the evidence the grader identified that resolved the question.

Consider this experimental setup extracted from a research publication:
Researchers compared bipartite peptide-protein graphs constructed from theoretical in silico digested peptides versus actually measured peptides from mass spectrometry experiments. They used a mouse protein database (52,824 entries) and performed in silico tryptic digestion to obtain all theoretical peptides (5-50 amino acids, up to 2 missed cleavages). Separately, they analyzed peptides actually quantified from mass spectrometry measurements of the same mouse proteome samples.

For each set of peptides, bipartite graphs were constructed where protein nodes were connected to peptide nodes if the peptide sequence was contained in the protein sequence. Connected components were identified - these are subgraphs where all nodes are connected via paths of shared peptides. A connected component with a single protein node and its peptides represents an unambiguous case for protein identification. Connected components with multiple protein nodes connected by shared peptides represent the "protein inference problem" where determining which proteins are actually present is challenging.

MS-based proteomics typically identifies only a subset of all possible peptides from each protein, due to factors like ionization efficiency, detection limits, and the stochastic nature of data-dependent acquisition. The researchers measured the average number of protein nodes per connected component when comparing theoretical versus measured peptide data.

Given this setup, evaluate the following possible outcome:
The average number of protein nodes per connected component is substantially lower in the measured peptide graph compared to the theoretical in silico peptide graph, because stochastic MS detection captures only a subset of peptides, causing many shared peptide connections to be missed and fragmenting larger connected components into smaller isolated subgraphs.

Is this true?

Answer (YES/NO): YES